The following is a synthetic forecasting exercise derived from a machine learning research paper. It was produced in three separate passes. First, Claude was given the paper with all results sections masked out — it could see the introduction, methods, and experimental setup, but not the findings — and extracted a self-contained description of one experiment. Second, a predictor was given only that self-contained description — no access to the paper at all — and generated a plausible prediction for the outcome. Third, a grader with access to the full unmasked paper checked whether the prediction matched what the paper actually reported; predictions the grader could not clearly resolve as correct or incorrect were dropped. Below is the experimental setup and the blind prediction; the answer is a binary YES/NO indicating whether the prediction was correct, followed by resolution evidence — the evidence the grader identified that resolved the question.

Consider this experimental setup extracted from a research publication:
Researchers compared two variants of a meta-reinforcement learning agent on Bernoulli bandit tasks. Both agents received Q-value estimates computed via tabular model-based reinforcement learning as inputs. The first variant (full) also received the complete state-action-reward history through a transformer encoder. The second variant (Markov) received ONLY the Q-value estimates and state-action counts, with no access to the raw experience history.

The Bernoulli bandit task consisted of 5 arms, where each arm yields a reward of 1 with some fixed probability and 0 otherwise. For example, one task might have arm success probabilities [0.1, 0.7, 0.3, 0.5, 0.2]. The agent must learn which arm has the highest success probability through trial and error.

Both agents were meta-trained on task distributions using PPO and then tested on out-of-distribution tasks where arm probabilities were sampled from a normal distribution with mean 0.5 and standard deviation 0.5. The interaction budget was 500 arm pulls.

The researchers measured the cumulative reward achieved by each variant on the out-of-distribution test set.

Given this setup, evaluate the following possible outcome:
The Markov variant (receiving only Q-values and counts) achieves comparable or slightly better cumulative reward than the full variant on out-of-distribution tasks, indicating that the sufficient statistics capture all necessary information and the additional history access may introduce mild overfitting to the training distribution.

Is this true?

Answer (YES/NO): YES